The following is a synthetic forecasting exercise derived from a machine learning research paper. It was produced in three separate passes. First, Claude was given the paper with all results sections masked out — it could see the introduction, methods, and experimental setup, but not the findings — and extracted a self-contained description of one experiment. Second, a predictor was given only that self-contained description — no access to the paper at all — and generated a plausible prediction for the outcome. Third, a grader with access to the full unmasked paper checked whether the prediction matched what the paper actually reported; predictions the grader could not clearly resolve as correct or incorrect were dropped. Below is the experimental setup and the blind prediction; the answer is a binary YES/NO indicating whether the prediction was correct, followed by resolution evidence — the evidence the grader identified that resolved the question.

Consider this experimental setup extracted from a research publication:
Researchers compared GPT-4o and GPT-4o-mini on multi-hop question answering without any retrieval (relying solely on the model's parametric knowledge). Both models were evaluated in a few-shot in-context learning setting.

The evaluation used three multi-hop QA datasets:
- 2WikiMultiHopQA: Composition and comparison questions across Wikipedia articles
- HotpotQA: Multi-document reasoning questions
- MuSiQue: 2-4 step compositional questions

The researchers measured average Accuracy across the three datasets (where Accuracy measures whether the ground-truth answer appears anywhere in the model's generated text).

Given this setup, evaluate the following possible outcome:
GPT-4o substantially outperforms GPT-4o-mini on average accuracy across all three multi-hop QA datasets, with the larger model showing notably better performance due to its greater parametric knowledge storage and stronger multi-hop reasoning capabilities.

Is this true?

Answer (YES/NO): YES